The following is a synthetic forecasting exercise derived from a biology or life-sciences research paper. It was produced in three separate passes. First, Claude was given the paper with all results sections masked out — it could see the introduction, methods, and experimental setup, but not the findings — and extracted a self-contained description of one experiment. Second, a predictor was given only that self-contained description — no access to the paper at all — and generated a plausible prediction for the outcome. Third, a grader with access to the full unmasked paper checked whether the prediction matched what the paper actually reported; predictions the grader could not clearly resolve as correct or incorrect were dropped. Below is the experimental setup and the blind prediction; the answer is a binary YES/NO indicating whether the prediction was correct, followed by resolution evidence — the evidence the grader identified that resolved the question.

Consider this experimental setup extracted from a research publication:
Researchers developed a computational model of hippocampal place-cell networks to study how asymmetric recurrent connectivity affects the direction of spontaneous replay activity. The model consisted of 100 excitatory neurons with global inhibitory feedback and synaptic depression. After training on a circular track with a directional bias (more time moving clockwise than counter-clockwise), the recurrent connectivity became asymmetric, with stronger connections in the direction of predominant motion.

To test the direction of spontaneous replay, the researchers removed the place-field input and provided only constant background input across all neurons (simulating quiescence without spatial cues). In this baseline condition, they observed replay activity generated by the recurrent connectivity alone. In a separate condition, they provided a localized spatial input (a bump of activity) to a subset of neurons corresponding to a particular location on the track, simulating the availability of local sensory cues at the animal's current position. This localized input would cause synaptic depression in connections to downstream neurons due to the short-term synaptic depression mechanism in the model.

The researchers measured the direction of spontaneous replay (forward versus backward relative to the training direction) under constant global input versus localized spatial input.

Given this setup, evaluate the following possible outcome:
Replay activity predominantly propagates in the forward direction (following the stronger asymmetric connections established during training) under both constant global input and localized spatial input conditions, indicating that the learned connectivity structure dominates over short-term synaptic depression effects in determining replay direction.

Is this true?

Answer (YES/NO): NO